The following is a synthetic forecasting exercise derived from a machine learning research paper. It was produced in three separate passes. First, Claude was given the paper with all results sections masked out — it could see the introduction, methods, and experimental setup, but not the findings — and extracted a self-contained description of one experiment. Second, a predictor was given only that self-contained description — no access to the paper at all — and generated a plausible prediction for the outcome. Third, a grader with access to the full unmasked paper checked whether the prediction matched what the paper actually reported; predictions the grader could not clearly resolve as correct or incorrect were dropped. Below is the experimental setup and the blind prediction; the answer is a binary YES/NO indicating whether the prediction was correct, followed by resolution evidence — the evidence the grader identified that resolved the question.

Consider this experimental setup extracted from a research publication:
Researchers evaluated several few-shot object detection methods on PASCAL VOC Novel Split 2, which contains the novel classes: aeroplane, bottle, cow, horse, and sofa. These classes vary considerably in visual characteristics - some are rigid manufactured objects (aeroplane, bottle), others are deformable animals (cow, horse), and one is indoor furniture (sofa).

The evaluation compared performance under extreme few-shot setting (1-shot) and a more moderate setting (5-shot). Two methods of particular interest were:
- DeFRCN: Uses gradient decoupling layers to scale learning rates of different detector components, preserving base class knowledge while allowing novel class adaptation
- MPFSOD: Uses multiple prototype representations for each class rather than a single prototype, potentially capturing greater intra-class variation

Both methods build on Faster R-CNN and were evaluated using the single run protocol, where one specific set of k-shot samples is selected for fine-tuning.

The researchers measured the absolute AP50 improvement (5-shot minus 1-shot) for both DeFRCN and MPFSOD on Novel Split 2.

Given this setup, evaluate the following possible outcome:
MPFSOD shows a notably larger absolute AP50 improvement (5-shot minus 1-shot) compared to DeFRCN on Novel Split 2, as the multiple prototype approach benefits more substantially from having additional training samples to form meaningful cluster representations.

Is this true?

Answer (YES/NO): NO